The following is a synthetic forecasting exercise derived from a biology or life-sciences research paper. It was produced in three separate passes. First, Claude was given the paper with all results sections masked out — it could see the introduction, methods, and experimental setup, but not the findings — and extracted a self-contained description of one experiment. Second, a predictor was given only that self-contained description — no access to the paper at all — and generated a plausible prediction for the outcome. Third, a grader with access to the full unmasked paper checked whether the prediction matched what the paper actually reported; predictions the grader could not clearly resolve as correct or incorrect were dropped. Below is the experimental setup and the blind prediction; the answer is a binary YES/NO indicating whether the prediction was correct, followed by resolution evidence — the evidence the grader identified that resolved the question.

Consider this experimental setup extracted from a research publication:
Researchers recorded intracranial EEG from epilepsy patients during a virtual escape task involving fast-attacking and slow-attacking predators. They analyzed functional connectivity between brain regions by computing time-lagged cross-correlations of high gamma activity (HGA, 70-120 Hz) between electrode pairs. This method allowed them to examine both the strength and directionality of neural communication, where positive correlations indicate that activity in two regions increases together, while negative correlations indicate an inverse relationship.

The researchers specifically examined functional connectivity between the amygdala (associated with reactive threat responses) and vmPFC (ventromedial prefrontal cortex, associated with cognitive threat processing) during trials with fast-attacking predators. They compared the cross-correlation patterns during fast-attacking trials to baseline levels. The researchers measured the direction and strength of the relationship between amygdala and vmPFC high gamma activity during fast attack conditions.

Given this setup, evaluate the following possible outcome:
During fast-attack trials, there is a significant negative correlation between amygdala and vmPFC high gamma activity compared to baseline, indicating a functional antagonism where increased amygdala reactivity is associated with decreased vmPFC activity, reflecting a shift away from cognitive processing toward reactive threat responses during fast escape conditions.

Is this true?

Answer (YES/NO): YES